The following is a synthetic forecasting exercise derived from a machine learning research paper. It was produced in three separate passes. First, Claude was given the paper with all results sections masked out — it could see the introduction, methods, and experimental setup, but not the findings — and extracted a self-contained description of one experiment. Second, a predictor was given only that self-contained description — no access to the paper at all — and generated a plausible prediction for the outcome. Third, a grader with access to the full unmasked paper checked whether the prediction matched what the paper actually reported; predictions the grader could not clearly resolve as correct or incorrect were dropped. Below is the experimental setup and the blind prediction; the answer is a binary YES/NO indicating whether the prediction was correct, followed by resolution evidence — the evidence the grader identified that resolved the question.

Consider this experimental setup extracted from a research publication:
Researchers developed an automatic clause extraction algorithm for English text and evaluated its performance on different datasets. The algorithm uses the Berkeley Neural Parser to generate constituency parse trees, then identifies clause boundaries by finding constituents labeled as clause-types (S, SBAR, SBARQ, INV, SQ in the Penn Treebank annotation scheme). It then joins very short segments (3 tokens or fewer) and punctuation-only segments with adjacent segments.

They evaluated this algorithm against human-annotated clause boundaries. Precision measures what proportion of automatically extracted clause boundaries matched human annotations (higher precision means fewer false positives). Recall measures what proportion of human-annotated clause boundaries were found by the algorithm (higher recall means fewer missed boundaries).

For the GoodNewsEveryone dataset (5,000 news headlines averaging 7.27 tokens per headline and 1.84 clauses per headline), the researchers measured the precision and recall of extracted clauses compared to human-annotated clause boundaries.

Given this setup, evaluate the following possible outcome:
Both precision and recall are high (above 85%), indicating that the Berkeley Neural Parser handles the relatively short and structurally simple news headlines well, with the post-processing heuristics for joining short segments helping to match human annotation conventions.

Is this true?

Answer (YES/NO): NO